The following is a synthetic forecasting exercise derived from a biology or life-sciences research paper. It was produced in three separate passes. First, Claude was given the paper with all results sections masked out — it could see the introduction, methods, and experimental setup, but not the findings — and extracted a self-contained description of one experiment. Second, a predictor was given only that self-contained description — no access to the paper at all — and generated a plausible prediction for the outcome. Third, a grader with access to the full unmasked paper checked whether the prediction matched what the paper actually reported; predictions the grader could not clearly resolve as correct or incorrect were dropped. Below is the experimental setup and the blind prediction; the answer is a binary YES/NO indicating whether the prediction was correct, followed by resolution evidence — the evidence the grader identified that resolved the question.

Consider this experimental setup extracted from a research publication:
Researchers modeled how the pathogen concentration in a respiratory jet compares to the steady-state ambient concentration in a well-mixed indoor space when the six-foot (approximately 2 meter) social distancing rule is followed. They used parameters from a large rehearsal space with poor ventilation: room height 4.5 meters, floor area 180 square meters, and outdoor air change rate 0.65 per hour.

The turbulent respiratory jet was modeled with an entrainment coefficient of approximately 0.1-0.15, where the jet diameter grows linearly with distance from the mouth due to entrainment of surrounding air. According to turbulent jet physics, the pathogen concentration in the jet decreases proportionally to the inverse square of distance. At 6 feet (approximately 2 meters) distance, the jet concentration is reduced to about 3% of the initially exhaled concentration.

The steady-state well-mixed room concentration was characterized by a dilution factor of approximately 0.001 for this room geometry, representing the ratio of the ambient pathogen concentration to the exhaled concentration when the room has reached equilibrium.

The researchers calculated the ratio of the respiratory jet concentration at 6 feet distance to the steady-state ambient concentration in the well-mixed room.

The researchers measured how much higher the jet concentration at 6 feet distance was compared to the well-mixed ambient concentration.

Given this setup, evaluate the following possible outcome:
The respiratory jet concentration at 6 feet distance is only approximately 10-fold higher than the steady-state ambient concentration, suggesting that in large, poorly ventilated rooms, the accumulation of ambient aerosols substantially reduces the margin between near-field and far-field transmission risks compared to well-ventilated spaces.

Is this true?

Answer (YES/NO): NO